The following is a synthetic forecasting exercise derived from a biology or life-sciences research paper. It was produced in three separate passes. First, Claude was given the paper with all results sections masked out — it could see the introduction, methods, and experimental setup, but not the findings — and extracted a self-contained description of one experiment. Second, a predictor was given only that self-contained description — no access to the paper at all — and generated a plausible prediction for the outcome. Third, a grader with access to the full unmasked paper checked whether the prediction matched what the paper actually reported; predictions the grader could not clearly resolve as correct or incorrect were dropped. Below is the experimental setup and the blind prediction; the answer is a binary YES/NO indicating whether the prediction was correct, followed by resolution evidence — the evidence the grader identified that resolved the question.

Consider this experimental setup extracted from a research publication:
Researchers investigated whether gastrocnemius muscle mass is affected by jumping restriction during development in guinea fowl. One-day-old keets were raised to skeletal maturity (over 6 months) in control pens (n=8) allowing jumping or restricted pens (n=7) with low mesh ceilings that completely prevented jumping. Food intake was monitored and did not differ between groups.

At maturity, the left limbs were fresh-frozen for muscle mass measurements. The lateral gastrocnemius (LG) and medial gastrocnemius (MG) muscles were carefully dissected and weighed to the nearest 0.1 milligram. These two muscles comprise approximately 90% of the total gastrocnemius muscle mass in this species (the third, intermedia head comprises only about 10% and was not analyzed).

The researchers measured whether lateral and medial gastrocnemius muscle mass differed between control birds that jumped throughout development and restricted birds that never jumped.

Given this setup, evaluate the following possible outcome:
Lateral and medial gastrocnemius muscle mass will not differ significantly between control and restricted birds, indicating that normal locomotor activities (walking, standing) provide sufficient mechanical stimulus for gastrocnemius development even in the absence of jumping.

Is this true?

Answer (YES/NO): YES